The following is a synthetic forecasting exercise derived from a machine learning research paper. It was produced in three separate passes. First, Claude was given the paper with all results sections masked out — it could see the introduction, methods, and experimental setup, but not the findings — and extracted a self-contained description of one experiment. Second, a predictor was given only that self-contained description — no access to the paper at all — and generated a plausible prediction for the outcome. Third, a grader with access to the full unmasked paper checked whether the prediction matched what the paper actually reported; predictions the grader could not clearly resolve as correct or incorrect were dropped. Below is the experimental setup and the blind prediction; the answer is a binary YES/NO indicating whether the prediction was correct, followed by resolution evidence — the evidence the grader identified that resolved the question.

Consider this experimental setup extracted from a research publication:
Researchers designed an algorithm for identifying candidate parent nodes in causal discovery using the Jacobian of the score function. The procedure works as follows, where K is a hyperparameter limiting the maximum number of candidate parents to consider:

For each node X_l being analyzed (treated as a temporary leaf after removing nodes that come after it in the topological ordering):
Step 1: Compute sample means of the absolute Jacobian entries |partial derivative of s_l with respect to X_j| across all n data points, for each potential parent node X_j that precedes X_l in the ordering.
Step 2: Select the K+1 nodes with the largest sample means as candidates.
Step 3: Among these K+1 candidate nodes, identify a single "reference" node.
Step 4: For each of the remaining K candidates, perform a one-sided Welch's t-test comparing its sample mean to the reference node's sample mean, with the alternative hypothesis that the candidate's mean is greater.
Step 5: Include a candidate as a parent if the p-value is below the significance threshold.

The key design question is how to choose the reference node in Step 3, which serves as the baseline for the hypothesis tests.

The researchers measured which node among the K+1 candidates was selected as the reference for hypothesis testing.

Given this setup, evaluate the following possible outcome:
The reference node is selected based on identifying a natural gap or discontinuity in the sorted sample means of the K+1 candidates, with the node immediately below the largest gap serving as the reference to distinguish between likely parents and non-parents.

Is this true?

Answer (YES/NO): NO